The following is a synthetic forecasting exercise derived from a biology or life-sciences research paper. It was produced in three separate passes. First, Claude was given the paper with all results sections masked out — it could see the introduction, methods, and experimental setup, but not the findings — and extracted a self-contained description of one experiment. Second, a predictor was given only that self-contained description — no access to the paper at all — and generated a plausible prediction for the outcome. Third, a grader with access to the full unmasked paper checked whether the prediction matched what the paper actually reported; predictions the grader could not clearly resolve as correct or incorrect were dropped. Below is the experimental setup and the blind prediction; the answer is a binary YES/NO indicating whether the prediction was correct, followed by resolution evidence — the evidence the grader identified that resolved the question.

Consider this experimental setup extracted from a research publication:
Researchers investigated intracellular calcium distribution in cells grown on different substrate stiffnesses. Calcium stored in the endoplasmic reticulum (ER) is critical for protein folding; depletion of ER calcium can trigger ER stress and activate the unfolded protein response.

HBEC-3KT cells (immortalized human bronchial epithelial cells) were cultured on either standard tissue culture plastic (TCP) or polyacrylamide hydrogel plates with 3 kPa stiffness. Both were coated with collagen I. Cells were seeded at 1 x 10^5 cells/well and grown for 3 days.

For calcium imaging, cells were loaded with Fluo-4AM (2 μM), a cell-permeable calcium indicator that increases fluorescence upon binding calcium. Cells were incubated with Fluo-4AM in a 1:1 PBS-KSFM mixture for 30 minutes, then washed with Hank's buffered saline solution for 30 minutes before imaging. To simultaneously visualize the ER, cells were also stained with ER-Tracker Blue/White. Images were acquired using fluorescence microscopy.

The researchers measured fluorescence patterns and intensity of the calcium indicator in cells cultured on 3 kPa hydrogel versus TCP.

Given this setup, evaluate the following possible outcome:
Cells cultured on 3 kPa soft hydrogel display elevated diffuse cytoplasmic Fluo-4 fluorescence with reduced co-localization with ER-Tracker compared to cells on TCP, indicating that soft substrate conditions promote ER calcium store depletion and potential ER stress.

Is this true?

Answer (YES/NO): NO